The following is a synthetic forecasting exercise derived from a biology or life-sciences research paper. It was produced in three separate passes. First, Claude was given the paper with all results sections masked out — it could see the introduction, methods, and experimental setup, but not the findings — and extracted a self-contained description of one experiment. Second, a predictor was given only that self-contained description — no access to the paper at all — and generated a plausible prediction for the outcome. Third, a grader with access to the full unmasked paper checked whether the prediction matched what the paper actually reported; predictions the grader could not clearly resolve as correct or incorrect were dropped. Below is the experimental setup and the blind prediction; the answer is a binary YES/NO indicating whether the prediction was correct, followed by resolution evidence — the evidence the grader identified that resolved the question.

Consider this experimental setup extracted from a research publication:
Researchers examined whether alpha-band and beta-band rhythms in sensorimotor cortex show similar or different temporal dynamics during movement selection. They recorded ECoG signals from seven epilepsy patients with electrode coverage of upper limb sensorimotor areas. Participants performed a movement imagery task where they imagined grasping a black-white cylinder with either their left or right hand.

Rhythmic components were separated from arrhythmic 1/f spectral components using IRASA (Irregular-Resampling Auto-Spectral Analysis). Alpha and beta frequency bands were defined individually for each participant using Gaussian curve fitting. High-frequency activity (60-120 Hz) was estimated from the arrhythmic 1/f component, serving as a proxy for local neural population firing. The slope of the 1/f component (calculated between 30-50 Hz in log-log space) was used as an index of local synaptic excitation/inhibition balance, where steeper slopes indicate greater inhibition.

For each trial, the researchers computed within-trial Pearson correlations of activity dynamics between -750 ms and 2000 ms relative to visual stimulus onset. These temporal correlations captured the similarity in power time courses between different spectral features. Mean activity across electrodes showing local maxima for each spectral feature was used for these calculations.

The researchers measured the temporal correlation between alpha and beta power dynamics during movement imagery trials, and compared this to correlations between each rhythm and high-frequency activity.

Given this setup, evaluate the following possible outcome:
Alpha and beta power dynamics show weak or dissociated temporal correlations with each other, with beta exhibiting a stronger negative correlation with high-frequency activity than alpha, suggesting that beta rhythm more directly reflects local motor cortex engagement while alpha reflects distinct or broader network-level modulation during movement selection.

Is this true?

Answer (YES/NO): NO